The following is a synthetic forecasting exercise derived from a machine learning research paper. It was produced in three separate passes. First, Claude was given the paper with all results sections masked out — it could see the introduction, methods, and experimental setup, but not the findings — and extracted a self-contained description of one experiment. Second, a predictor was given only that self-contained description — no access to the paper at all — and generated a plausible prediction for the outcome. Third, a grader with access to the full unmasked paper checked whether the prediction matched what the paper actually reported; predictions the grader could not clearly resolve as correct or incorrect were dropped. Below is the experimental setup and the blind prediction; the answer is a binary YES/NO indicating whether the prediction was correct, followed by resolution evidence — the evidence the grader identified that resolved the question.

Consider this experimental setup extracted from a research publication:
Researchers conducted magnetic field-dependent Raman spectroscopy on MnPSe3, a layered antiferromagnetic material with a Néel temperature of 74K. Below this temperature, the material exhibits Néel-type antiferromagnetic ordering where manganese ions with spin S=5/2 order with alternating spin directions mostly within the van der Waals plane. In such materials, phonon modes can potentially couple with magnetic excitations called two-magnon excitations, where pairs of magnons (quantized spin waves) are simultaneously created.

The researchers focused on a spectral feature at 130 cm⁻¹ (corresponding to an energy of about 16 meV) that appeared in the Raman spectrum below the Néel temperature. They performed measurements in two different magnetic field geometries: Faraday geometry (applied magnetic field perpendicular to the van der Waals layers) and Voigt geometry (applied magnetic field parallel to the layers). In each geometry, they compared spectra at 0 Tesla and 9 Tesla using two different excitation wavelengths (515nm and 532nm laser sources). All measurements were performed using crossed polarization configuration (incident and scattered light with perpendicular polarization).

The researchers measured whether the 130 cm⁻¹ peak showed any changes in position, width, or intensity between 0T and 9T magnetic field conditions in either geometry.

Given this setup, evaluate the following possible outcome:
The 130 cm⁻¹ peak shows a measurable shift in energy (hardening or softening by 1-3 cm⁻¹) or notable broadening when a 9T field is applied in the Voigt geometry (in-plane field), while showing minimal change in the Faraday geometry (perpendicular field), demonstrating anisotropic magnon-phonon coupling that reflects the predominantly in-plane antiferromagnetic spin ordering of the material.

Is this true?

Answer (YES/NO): NO